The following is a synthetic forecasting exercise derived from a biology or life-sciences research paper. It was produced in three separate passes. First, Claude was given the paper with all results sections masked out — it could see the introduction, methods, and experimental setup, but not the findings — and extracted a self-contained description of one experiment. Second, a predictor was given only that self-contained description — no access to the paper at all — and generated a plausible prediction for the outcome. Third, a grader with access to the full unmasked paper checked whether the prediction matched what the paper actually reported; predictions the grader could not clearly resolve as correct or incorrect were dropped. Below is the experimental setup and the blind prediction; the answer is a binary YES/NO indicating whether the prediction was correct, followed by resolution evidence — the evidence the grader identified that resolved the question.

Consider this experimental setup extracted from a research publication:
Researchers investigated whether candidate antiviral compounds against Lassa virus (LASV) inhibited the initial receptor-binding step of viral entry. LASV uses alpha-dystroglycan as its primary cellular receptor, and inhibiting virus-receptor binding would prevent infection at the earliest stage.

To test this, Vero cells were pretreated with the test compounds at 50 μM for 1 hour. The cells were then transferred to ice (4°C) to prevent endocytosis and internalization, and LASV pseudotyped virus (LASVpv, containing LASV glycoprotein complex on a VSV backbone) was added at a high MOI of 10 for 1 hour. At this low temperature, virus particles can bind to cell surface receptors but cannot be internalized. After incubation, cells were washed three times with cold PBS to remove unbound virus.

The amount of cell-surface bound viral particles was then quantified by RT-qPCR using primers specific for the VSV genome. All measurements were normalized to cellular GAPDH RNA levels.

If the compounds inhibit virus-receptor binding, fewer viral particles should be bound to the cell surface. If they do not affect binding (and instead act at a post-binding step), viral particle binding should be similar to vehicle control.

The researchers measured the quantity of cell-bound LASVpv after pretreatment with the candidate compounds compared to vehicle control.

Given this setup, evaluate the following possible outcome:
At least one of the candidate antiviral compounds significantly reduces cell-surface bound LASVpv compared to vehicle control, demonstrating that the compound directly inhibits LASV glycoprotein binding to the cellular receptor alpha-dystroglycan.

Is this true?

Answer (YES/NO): NO